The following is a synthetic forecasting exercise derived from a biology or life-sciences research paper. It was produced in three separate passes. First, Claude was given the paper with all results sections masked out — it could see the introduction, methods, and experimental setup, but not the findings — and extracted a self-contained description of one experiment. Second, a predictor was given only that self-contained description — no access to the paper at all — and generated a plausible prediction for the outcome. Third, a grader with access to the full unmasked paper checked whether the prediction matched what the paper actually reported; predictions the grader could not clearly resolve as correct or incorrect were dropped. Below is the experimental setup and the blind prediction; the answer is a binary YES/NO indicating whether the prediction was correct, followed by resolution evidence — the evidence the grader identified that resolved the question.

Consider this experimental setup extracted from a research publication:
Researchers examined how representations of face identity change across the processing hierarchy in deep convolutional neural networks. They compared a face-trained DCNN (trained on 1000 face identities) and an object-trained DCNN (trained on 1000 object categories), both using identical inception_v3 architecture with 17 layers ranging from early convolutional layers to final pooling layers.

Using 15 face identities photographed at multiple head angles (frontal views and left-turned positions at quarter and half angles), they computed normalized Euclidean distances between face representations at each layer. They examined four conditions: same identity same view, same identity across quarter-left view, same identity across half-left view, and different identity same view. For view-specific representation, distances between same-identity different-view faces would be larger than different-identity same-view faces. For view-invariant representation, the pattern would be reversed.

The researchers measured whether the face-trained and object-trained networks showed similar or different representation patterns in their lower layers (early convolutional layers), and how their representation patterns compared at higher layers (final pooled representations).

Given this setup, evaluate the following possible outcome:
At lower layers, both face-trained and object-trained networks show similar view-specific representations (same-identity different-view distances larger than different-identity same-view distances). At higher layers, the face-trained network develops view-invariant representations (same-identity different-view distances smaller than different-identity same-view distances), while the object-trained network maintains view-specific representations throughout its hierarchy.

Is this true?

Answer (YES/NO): YES